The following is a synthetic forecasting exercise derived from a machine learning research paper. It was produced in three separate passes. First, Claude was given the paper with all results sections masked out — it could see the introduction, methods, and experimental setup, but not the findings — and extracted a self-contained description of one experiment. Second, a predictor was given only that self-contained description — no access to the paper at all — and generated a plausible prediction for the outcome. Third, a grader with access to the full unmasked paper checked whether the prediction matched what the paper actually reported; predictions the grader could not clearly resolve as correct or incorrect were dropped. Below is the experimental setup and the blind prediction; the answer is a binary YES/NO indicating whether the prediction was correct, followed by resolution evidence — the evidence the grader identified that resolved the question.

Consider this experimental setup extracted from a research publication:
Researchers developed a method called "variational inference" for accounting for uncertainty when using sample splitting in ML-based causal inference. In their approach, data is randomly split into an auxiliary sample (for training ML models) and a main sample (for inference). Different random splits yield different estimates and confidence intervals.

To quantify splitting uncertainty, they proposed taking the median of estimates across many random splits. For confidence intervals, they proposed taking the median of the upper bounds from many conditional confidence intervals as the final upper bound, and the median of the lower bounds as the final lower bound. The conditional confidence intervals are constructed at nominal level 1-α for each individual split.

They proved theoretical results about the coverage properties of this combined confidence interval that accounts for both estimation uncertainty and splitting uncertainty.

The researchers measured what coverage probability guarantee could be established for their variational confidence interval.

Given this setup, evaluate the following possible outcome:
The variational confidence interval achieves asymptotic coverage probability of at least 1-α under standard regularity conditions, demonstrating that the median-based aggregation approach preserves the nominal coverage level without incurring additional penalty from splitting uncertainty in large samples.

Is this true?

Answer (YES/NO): NO